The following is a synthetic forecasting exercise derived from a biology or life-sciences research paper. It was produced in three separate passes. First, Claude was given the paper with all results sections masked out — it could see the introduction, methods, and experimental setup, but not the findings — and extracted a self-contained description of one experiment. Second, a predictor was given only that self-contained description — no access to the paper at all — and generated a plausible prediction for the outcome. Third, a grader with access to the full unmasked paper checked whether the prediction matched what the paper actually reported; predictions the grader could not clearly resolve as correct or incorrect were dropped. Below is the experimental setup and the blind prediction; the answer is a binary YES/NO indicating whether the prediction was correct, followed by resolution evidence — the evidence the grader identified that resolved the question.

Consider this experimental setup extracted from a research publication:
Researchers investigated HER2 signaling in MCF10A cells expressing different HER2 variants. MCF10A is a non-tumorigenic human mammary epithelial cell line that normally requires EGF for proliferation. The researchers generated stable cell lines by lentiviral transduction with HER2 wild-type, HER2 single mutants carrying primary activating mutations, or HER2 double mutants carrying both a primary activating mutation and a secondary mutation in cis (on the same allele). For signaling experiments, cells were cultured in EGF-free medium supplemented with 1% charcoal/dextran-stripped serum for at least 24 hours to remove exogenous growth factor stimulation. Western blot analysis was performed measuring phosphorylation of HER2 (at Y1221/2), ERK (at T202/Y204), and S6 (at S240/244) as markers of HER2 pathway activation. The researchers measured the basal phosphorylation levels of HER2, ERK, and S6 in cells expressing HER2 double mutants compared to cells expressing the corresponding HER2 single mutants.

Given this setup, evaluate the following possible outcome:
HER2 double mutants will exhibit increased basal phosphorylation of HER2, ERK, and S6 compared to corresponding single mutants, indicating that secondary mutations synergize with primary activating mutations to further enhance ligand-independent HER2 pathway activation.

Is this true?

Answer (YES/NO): NO